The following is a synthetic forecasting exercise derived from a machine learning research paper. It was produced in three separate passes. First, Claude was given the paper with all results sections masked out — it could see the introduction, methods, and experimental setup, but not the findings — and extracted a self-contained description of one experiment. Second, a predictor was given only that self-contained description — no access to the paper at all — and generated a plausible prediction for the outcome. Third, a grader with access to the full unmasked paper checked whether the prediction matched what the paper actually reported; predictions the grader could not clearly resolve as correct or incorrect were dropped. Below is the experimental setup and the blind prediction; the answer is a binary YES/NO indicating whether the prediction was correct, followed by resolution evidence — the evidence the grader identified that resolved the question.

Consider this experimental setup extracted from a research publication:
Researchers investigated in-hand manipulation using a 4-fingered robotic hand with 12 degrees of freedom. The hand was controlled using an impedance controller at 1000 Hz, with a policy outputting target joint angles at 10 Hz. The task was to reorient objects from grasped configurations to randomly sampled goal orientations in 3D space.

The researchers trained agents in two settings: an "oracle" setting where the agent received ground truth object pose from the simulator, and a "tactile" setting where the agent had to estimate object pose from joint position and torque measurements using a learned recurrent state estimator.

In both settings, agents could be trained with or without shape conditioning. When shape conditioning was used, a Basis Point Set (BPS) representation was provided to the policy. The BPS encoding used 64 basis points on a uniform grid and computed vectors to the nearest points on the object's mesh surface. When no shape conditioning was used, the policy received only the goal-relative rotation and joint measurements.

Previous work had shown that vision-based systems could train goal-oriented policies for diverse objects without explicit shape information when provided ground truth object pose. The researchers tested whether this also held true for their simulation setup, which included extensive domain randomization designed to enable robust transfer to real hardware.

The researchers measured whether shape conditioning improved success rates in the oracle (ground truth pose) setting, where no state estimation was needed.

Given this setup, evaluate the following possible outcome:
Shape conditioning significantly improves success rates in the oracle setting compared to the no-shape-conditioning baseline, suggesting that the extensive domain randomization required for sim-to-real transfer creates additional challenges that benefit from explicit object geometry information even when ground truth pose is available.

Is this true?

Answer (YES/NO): YES